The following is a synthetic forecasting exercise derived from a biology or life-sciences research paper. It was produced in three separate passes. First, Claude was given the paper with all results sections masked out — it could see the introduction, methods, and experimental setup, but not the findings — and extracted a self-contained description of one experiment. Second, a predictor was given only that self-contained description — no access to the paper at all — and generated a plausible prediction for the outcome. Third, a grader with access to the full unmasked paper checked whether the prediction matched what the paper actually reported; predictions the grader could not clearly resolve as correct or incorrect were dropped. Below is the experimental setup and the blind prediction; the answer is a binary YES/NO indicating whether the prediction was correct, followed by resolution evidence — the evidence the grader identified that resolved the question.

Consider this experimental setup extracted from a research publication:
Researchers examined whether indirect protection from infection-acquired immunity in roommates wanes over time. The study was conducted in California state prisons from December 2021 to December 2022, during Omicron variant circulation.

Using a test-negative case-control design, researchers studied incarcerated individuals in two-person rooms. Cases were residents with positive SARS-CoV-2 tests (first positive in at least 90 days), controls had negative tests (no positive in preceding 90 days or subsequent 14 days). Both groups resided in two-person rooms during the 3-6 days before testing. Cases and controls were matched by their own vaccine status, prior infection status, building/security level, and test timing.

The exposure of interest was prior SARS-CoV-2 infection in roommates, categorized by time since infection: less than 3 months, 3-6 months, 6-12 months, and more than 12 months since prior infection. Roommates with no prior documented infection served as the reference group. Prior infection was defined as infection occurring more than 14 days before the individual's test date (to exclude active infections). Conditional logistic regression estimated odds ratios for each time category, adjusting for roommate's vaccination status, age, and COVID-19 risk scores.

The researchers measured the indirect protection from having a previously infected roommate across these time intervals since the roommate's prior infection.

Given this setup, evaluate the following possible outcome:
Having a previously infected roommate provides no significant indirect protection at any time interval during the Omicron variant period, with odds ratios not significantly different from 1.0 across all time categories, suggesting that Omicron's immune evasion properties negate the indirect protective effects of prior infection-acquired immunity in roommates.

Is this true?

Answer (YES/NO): NO